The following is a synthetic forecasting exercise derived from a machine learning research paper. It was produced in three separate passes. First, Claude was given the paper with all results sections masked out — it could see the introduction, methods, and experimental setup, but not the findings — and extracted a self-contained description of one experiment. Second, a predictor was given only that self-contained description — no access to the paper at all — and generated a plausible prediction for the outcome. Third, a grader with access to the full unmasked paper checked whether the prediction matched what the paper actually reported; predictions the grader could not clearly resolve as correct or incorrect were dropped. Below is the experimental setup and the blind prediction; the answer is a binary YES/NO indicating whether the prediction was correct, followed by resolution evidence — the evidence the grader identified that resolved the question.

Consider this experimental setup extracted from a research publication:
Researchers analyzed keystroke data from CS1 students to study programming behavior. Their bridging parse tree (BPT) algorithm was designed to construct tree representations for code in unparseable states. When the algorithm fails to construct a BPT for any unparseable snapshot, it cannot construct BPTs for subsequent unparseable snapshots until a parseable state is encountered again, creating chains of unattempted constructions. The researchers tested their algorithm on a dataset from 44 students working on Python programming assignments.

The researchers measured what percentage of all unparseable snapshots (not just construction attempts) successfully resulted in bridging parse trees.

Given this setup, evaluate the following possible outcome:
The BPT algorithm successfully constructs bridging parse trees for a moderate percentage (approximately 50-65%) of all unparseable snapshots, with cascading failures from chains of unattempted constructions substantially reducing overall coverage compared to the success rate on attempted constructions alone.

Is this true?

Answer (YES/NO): YES